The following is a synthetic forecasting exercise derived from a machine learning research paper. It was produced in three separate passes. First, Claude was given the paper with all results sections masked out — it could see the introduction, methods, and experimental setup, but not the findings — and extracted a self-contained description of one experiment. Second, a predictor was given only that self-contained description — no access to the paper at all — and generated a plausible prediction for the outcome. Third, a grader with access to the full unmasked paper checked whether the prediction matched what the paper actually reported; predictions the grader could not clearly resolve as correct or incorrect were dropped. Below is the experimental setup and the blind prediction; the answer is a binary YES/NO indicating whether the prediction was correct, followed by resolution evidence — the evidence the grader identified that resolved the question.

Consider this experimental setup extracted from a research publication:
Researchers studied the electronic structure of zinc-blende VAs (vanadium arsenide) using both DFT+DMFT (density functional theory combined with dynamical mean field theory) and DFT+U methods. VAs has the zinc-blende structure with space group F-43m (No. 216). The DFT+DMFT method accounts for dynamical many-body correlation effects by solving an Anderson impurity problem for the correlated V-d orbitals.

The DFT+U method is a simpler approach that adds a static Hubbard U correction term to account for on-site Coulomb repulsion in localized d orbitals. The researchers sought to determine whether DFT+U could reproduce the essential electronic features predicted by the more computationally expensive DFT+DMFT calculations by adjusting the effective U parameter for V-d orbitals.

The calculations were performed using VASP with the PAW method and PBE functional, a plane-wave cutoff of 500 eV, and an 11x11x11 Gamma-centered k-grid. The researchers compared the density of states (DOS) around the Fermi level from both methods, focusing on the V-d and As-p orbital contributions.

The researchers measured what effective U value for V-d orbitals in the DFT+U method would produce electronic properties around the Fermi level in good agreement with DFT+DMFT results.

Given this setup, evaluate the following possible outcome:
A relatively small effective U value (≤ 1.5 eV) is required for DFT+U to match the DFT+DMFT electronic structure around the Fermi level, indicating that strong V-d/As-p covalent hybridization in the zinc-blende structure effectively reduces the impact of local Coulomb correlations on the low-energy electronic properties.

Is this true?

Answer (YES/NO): YES